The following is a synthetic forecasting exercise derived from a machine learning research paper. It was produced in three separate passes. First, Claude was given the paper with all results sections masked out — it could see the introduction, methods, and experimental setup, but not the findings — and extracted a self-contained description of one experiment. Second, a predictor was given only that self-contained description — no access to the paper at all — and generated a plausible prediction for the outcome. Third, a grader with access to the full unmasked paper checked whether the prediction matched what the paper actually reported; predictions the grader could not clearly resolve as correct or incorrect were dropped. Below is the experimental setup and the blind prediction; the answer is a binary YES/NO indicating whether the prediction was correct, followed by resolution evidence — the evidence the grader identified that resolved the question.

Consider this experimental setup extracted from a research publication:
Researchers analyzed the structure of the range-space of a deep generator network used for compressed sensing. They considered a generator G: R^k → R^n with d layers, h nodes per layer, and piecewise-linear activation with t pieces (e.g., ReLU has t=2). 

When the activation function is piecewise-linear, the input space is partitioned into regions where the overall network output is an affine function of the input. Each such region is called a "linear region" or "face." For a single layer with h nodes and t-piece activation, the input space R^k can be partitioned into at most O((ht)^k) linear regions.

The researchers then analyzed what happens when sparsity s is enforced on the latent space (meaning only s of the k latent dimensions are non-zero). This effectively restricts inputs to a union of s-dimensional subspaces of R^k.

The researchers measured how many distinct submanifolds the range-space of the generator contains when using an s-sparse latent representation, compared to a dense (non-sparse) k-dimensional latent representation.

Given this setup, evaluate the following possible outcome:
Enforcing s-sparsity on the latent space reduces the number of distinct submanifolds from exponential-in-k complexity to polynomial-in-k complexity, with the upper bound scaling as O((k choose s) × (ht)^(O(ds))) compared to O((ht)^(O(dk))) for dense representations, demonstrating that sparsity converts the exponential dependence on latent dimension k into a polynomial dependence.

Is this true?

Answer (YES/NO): NO